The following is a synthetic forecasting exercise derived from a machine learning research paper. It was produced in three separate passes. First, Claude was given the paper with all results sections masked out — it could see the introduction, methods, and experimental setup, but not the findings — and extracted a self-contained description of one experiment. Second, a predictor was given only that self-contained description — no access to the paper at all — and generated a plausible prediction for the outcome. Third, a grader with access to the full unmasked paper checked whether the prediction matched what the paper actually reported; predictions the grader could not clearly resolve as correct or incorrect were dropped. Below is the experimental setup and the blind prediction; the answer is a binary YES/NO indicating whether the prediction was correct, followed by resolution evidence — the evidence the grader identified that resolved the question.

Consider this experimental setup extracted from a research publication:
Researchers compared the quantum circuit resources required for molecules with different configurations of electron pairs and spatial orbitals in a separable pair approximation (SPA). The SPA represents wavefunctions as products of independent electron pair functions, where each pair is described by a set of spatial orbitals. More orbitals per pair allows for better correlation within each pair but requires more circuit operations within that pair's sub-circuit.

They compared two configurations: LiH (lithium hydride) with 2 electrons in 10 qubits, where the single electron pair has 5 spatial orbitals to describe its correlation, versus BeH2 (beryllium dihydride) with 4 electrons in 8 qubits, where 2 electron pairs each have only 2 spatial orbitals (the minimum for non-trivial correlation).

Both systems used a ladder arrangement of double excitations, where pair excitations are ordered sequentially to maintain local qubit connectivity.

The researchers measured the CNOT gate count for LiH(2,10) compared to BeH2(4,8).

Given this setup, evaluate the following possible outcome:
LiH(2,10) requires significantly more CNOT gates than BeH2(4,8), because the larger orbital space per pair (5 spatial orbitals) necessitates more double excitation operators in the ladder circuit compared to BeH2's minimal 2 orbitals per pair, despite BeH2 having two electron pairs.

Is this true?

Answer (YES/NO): YES